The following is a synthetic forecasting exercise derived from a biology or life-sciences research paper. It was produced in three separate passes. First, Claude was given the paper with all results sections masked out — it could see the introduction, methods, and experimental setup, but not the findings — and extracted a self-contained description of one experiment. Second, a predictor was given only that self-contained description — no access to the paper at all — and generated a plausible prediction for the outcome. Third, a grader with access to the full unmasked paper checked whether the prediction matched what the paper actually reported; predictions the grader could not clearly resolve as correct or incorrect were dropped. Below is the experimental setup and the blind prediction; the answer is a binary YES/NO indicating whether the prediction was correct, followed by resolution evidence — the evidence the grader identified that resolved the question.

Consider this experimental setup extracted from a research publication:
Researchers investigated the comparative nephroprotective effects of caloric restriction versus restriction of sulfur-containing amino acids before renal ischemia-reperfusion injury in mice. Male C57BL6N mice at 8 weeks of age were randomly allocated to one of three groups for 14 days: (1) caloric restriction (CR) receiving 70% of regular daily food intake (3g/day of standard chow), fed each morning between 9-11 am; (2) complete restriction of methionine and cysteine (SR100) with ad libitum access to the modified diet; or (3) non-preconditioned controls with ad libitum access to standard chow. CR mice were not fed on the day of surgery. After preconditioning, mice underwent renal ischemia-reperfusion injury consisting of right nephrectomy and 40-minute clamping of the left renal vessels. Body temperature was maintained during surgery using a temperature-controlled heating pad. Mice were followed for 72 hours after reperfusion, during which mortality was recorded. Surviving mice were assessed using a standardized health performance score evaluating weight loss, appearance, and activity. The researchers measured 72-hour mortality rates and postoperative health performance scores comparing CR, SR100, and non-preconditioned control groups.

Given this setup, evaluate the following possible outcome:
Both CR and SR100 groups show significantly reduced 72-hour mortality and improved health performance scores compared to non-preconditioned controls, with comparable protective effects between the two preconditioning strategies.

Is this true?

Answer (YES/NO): YES